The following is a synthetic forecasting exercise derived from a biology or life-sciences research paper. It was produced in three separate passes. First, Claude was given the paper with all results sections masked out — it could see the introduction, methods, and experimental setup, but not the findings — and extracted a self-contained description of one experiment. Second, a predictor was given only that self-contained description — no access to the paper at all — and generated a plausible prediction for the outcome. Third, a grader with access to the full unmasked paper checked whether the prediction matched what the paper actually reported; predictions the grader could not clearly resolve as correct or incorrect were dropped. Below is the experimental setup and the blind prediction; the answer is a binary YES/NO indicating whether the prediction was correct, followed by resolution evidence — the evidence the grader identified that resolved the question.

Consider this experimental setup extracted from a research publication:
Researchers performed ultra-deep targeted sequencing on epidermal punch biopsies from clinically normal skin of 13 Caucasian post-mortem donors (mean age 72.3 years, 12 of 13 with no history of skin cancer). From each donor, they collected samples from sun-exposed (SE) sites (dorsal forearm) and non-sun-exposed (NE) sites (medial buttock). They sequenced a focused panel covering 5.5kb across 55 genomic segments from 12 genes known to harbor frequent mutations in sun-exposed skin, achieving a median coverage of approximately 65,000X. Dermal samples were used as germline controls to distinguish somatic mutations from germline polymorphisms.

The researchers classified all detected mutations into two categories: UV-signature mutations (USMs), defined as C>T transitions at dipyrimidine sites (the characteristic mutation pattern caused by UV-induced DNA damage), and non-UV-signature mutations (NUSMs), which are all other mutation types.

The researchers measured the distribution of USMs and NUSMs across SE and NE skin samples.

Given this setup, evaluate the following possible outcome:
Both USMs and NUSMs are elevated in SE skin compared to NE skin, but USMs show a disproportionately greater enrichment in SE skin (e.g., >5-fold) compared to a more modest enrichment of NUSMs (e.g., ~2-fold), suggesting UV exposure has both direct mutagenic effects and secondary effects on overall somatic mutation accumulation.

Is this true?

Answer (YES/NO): NO